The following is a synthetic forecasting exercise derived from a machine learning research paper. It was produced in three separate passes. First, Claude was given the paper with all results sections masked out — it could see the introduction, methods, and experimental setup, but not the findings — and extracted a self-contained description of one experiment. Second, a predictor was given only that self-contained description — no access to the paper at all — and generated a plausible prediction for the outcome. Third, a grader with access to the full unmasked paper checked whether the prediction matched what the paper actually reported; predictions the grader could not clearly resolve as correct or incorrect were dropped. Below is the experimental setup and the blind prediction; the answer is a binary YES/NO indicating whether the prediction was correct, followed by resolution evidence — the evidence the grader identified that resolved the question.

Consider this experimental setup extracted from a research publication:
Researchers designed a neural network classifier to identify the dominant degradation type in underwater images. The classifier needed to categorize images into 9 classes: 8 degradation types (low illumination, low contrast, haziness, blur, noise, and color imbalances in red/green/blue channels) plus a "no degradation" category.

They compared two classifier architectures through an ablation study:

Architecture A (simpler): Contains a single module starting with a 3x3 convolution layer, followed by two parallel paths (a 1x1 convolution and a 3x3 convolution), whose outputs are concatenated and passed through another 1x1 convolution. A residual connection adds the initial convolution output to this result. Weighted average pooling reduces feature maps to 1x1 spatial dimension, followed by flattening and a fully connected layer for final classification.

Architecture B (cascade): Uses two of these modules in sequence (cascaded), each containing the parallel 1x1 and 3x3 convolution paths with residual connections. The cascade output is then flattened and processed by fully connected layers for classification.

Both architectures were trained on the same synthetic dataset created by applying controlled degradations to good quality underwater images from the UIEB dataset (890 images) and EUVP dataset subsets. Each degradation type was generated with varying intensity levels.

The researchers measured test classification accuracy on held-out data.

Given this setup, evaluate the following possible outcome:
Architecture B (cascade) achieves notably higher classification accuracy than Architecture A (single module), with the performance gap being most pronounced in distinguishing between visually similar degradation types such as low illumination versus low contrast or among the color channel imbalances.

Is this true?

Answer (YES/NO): NO